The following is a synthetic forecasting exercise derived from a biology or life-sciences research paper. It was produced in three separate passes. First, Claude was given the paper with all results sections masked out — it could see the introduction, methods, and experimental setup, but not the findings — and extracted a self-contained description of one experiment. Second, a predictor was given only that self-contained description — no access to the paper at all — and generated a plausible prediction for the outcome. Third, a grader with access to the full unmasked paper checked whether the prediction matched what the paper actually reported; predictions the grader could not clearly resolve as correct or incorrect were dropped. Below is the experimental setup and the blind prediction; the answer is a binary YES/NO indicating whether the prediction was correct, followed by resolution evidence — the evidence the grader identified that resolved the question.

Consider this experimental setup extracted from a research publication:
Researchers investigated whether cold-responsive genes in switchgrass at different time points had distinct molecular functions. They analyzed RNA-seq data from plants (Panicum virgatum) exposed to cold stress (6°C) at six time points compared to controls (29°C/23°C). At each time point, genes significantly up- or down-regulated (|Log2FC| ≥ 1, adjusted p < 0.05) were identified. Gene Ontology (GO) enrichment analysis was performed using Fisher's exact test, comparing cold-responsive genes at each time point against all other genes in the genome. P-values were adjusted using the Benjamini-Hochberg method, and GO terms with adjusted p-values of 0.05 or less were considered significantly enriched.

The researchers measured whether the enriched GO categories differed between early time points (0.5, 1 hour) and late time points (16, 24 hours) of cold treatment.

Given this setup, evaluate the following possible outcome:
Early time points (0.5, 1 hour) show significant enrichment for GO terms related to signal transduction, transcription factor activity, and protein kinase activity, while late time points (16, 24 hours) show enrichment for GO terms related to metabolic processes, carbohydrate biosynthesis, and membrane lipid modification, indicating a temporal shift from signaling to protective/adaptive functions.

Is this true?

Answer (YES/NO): NO